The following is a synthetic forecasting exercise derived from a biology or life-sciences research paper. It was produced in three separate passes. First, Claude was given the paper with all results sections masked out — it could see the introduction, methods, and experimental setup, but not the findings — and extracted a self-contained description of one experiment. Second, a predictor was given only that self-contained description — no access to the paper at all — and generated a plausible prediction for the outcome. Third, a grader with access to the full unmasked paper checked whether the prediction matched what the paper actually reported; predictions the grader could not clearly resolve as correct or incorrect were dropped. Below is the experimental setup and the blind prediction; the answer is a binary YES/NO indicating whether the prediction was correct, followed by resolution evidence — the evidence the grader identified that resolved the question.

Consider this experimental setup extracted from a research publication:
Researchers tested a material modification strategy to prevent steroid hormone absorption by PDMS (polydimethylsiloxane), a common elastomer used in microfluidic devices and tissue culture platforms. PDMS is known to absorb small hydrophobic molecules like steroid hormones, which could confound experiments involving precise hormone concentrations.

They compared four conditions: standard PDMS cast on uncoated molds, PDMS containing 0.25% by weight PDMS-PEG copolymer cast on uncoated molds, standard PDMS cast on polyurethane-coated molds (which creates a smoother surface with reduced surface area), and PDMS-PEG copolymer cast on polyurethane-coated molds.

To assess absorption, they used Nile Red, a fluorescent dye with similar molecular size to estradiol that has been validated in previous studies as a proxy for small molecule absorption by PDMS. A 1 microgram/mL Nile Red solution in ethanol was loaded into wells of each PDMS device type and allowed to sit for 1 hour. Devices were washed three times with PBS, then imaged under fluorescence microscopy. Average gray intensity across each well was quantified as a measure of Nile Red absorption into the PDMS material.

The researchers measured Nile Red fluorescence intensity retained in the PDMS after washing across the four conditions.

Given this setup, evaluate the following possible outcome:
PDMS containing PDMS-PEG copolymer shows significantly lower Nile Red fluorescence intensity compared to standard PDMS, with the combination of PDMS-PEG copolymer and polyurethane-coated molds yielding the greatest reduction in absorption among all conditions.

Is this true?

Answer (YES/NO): YES